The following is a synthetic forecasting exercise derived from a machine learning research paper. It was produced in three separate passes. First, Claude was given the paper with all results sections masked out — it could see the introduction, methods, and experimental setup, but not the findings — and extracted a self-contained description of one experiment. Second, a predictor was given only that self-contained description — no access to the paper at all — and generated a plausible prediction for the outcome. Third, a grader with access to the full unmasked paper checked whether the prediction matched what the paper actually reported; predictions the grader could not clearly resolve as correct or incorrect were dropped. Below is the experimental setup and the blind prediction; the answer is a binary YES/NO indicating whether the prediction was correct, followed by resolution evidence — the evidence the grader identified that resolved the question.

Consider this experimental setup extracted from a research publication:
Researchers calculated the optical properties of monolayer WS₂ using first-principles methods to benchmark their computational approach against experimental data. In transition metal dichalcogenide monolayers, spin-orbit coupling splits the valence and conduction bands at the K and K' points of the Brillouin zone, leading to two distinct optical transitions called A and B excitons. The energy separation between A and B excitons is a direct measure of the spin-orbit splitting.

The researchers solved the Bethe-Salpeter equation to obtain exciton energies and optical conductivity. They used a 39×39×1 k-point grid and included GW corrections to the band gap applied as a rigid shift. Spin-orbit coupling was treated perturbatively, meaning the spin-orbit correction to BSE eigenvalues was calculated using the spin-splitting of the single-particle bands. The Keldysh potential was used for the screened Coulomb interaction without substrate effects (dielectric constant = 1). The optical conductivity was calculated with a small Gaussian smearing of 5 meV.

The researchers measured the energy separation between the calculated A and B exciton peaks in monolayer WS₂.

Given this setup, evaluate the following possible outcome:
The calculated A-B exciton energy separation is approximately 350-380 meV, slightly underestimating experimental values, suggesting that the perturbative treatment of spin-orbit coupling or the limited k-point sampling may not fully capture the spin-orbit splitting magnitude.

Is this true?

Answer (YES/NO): NO